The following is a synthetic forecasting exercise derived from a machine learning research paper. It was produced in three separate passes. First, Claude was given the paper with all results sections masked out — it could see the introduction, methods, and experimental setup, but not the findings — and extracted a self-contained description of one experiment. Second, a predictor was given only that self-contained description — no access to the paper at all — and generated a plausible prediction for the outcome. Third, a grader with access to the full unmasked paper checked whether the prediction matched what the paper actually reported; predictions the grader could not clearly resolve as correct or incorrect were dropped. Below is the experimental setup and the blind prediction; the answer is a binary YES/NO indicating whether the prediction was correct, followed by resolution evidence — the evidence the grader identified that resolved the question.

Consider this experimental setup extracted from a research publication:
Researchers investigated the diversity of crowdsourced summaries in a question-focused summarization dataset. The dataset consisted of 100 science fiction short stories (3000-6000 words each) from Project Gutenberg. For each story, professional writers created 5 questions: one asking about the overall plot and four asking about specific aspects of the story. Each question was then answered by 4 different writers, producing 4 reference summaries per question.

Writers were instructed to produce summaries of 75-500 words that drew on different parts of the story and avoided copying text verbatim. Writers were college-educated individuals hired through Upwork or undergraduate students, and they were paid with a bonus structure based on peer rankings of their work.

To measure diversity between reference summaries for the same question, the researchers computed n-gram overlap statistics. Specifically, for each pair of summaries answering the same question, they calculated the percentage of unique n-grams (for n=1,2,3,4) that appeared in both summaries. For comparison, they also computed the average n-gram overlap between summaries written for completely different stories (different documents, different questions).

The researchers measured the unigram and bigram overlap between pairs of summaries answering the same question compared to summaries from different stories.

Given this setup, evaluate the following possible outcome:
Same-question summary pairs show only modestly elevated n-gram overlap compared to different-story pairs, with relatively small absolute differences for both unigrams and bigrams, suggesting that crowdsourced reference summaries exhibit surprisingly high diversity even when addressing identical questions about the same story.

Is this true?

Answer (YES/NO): YES